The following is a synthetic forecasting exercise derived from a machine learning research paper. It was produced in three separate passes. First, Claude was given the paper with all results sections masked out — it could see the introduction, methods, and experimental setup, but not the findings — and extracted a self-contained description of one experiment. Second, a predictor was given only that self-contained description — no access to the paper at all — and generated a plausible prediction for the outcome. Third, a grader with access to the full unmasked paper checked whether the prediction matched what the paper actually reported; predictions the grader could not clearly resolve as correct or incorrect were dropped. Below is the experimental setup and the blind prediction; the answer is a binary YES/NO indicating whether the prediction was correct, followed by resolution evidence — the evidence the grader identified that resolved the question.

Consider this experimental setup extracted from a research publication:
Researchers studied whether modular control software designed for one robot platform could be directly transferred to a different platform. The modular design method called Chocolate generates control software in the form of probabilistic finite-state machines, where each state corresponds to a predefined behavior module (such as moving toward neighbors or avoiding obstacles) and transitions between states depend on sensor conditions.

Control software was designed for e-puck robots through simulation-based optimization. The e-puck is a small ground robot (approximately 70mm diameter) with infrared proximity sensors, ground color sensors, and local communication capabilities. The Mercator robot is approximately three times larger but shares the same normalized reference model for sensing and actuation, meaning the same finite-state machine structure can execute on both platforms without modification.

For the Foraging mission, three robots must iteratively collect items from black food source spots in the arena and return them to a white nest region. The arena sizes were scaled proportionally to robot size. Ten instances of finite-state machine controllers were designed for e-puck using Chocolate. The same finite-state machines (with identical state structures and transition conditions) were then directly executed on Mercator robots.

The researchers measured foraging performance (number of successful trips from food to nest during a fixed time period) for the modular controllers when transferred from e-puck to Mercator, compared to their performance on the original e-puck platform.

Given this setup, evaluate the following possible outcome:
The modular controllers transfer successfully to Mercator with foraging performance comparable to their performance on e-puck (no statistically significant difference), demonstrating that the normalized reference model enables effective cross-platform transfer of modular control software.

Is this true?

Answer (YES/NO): NO